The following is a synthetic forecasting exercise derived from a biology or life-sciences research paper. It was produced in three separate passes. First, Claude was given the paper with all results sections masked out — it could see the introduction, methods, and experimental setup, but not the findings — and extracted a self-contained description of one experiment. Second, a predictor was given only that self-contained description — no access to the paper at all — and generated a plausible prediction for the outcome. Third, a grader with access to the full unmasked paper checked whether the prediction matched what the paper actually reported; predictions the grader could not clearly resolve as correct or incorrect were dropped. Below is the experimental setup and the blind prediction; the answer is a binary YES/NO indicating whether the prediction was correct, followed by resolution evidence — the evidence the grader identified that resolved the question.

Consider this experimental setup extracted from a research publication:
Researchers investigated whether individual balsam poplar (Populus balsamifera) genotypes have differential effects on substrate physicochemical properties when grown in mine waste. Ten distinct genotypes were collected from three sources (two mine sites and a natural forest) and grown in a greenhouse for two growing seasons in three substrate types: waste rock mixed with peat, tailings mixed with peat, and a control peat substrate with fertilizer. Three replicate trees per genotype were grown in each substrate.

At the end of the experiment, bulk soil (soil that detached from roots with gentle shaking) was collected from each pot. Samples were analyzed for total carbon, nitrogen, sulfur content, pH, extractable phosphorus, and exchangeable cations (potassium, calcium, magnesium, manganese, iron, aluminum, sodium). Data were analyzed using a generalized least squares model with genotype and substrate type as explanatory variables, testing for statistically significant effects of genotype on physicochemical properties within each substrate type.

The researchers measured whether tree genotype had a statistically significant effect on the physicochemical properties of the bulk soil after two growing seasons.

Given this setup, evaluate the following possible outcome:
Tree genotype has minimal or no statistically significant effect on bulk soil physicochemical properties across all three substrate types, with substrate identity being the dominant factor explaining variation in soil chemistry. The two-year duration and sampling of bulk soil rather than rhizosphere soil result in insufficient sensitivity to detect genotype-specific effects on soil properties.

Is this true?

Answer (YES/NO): NO